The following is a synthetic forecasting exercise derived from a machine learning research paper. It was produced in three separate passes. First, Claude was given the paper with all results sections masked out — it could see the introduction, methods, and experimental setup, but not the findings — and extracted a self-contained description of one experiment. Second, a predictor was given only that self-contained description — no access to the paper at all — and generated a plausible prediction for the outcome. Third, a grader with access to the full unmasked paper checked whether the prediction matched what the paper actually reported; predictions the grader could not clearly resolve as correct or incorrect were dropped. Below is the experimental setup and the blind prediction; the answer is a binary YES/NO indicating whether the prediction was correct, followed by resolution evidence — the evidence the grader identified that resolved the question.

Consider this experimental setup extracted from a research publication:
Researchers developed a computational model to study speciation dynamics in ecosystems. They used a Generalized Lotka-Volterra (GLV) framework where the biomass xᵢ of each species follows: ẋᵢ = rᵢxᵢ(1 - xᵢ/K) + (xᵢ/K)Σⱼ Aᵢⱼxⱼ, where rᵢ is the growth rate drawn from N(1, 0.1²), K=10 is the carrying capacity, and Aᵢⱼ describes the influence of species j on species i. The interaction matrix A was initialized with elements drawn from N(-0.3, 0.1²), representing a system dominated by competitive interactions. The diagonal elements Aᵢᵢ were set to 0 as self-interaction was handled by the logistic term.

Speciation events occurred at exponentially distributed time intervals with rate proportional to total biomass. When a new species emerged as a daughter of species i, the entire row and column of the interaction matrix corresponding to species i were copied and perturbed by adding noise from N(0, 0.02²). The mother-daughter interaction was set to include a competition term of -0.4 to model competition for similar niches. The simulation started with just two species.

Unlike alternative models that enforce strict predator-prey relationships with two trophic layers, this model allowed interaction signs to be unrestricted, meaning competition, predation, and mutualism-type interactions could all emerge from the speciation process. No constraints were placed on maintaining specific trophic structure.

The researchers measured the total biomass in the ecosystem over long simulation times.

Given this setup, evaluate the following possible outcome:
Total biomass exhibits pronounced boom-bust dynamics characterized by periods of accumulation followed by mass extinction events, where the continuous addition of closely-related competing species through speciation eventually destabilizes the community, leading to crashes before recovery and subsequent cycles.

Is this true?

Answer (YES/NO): NO